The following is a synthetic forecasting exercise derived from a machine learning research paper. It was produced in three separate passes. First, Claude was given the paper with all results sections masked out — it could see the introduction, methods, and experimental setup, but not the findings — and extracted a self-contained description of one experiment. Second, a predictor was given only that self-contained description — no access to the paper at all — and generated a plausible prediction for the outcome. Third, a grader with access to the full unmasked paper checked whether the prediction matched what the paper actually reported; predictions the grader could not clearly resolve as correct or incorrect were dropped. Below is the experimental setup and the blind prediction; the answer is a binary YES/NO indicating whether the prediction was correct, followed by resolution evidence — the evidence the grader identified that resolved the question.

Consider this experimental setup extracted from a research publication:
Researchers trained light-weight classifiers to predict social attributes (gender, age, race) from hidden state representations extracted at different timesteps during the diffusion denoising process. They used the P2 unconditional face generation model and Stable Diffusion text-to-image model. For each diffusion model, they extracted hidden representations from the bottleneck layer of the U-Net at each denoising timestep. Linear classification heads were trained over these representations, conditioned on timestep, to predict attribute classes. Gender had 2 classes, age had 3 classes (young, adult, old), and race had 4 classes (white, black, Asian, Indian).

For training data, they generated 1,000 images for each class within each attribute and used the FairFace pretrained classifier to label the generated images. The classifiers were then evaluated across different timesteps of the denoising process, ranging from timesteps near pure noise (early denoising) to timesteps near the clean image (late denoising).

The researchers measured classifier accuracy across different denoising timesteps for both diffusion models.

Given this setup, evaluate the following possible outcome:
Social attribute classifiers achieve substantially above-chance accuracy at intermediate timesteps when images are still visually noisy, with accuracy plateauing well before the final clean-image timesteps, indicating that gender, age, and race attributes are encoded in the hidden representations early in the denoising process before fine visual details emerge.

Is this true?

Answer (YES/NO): NO